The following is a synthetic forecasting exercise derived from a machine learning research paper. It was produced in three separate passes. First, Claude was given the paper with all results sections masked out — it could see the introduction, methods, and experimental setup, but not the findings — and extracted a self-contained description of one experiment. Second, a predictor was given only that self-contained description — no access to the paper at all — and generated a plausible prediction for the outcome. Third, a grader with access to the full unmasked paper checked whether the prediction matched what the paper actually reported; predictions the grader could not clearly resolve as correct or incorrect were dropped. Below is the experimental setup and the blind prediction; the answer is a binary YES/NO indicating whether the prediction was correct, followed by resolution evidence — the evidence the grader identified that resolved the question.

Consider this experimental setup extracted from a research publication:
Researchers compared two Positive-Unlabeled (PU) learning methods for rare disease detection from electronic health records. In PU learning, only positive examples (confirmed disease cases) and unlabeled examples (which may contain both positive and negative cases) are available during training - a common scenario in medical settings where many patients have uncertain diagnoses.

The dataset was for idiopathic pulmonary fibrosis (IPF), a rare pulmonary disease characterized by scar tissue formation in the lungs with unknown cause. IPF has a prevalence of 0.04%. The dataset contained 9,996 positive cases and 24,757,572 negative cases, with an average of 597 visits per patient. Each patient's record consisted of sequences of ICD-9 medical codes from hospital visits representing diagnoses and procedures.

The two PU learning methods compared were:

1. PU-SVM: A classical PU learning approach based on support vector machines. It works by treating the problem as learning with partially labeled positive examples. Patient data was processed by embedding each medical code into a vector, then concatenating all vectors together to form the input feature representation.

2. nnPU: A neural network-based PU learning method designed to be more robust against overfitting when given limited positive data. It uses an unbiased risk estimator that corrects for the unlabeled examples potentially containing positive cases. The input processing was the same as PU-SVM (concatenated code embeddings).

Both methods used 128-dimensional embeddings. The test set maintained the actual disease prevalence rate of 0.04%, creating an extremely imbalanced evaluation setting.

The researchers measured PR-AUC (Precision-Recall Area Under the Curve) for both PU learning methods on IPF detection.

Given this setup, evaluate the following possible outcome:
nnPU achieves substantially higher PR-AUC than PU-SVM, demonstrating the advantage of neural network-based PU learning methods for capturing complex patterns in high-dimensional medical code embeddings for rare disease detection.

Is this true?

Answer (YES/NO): NO